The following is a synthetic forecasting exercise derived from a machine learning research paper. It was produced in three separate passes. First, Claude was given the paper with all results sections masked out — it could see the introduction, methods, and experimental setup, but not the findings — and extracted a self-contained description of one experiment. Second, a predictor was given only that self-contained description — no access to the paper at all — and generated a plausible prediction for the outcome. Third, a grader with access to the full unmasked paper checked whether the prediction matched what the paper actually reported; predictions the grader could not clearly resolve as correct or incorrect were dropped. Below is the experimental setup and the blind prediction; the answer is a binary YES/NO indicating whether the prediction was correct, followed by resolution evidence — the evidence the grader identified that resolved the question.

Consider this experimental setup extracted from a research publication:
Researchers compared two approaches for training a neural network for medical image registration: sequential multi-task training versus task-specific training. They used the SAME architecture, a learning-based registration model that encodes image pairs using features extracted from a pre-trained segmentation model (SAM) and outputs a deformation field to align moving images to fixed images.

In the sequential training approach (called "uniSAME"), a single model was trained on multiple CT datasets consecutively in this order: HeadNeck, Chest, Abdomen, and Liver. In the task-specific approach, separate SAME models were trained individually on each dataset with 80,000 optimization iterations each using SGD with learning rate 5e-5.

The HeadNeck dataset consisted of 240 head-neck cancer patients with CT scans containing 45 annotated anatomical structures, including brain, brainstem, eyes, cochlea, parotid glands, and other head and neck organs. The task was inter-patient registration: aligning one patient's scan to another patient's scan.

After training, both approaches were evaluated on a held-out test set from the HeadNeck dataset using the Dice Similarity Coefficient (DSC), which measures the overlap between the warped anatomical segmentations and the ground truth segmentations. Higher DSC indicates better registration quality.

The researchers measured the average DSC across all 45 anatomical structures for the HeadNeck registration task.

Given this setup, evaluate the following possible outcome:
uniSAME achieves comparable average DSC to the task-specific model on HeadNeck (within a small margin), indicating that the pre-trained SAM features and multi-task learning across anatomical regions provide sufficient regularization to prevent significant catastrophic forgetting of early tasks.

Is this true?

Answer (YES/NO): NO